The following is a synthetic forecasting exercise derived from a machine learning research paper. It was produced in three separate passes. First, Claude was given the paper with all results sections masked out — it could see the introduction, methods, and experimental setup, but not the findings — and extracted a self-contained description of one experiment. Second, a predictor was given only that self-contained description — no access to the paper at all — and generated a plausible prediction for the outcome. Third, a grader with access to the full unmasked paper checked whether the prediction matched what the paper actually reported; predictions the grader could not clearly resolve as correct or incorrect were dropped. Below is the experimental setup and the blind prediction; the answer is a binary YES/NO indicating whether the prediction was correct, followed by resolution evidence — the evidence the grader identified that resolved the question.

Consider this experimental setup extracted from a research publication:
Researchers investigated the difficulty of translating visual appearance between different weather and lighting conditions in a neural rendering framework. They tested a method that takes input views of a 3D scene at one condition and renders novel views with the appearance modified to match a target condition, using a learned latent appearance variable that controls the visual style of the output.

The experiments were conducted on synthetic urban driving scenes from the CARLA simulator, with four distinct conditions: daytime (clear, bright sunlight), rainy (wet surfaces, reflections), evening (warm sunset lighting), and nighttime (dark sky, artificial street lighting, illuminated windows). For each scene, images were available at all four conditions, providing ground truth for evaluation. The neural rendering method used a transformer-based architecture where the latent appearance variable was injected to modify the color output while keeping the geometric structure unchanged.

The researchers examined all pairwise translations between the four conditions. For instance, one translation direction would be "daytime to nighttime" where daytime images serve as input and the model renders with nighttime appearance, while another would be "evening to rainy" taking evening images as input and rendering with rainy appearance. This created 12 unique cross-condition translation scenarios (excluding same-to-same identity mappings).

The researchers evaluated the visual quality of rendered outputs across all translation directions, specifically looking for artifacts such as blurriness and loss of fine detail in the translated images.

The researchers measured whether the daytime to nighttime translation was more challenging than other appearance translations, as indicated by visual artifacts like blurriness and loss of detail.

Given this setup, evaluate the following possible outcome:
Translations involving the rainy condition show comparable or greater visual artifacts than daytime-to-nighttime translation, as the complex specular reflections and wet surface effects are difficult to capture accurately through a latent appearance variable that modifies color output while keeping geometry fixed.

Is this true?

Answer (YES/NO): NO